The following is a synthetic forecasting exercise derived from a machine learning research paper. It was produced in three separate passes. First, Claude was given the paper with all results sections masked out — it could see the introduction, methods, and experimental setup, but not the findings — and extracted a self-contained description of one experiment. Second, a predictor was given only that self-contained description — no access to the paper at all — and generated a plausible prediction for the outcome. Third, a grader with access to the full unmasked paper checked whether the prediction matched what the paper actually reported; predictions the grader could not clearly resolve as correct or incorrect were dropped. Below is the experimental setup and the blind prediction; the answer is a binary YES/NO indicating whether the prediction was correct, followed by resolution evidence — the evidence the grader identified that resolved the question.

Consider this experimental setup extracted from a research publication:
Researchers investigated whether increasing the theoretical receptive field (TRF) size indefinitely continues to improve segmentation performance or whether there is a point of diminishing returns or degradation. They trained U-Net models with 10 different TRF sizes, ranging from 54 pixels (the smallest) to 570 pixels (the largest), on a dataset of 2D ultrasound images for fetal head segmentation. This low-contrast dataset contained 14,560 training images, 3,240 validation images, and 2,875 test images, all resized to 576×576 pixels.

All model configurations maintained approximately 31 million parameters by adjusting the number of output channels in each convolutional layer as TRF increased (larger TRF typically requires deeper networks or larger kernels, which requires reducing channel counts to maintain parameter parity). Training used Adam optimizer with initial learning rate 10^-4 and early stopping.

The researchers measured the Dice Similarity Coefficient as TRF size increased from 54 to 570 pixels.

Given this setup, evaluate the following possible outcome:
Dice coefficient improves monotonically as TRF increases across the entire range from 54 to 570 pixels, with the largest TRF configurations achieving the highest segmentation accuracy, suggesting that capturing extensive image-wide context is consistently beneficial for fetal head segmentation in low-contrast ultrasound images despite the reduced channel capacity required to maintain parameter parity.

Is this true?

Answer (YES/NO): NO